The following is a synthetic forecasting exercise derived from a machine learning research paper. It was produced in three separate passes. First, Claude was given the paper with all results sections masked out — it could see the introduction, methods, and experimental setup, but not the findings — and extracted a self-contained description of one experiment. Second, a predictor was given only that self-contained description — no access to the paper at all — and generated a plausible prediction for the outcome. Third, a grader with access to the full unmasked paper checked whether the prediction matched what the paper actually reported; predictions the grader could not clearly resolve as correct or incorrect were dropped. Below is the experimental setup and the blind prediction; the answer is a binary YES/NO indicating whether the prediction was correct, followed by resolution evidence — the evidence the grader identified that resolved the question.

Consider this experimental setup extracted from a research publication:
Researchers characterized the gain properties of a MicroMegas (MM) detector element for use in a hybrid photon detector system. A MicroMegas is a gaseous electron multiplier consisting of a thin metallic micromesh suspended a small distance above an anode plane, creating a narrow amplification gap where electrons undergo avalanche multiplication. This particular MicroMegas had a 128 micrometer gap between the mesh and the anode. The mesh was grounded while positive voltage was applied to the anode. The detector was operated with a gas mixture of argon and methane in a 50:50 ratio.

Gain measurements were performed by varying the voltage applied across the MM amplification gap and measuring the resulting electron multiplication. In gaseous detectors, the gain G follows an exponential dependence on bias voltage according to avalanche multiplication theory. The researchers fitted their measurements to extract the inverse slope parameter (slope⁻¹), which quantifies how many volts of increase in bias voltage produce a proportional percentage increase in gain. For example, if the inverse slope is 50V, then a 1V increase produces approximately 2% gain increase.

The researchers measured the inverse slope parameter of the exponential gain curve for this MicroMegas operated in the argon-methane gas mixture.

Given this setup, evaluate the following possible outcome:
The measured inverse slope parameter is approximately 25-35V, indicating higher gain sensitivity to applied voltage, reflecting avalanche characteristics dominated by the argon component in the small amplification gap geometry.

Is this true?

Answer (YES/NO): NO